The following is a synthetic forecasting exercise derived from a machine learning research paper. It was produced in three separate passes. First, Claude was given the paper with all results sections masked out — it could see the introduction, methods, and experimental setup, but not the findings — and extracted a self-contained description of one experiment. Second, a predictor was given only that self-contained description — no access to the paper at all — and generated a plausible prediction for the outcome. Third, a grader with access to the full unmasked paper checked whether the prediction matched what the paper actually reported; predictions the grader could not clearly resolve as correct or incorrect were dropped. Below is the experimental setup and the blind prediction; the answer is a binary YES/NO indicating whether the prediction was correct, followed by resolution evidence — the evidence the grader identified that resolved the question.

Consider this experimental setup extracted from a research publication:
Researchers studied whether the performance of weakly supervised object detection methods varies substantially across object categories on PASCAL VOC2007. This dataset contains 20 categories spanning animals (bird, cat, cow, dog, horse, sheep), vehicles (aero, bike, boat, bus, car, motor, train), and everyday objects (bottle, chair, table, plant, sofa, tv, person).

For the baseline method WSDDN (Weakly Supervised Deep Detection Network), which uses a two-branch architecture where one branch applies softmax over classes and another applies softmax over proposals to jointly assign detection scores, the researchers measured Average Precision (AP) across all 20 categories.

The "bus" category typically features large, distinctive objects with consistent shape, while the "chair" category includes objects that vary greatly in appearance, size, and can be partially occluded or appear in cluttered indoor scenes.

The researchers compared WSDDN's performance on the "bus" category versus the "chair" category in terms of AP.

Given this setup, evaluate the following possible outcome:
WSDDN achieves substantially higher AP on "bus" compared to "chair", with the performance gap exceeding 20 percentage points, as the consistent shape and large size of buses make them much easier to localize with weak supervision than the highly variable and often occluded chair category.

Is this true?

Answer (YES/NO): YES